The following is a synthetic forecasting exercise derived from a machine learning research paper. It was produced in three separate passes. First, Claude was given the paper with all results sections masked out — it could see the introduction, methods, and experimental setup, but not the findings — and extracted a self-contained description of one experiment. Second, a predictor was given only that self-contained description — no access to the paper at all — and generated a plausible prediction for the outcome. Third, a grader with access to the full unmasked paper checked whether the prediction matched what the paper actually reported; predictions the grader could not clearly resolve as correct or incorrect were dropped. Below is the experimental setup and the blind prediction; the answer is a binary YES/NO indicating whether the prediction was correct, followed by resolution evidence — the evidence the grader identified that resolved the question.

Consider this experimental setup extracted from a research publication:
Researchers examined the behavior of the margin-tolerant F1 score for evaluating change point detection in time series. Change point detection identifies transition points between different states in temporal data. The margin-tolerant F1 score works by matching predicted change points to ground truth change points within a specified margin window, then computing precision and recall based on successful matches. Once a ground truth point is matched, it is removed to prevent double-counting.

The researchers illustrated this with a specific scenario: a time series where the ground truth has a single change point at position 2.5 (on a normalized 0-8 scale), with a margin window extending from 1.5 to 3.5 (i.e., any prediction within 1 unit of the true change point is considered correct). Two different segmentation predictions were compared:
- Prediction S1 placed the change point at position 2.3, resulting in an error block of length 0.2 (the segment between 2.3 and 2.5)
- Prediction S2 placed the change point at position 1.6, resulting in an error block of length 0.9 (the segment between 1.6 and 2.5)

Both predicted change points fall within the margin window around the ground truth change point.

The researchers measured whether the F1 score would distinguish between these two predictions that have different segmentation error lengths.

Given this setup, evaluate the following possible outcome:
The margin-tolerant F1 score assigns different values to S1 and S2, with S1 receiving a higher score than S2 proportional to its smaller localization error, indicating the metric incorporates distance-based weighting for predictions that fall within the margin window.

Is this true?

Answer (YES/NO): NO